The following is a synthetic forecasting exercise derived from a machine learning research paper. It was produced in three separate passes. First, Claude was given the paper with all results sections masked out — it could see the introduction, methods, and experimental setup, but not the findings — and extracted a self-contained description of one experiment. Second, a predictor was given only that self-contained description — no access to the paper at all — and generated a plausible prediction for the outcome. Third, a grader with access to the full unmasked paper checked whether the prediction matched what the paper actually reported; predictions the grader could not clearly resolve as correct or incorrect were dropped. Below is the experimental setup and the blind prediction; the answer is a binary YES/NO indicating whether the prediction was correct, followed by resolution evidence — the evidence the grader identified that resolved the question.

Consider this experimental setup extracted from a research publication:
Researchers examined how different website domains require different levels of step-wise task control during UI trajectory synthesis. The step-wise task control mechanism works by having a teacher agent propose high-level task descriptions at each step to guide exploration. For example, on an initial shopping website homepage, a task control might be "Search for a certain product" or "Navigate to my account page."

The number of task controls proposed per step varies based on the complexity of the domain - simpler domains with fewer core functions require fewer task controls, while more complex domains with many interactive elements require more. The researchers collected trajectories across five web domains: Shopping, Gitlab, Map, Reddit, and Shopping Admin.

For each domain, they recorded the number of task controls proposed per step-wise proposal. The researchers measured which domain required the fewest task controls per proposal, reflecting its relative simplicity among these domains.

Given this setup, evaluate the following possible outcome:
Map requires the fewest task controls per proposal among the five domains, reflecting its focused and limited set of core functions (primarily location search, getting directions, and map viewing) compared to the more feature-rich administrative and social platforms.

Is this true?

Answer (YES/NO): YES